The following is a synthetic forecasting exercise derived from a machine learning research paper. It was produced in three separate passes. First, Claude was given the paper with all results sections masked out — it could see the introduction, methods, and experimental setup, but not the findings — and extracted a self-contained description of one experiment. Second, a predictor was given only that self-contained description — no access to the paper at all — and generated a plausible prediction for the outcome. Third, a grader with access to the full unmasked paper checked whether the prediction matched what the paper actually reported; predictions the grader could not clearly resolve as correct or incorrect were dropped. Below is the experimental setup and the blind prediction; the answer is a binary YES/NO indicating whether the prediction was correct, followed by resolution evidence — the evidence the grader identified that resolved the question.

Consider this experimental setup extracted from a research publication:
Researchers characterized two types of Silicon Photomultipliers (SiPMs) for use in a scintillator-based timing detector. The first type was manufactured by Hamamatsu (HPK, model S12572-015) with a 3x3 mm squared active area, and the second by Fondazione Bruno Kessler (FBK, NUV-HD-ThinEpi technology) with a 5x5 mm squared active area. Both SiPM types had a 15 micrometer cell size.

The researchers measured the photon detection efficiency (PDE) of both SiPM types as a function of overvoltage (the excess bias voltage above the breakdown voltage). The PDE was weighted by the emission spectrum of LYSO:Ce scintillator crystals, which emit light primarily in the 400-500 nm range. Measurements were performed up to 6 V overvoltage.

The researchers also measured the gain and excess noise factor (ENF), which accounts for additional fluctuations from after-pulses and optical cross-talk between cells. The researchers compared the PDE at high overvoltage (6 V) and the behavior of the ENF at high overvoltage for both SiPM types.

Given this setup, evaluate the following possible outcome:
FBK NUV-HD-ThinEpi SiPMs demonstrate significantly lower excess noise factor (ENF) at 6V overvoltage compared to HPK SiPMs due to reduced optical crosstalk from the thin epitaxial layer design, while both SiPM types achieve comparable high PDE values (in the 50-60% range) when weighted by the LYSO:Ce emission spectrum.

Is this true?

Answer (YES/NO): NO